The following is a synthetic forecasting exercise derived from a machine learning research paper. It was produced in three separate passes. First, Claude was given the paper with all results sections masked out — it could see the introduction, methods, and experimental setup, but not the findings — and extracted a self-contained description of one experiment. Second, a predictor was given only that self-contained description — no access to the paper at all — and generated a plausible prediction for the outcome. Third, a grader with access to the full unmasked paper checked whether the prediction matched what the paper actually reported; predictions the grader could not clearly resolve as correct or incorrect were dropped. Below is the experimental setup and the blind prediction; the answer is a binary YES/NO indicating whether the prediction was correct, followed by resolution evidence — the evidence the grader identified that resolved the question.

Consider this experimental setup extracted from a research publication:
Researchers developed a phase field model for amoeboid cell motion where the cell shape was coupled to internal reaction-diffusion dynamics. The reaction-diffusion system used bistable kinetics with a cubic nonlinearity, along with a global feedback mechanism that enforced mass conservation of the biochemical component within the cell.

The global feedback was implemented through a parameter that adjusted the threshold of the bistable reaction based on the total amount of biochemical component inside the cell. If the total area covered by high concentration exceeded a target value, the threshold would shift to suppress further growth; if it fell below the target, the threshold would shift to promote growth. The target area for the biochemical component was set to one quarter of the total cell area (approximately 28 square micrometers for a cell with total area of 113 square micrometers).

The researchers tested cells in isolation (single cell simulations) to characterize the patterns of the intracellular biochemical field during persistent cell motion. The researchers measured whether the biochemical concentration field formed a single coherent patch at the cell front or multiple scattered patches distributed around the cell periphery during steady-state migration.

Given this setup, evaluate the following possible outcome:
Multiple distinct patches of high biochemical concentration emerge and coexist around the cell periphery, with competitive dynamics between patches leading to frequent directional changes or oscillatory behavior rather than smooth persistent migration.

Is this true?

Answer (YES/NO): NO